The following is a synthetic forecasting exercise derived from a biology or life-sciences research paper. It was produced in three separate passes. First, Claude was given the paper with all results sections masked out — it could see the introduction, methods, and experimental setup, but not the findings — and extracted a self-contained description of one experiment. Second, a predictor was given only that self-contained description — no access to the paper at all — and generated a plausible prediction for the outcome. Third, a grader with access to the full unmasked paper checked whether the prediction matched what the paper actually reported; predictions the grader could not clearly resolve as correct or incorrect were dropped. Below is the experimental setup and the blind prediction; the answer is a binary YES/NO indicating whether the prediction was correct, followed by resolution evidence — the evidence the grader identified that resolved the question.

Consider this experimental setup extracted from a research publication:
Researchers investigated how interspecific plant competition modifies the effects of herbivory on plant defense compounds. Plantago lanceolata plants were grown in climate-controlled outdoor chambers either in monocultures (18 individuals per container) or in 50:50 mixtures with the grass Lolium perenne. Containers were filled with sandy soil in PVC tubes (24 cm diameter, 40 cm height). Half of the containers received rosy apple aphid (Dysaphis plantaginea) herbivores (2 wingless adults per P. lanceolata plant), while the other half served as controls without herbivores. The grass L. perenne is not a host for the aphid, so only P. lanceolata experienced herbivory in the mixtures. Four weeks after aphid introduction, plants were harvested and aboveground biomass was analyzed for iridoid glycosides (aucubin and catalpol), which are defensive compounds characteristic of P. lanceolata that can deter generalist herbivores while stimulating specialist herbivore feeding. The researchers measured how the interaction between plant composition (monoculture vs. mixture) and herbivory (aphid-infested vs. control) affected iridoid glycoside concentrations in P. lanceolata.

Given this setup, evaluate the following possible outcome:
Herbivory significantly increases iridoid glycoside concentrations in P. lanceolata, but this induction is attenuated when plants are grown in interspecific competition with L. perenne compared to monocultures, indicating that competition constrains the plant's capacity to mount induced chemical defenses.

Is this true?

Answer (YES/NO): YES